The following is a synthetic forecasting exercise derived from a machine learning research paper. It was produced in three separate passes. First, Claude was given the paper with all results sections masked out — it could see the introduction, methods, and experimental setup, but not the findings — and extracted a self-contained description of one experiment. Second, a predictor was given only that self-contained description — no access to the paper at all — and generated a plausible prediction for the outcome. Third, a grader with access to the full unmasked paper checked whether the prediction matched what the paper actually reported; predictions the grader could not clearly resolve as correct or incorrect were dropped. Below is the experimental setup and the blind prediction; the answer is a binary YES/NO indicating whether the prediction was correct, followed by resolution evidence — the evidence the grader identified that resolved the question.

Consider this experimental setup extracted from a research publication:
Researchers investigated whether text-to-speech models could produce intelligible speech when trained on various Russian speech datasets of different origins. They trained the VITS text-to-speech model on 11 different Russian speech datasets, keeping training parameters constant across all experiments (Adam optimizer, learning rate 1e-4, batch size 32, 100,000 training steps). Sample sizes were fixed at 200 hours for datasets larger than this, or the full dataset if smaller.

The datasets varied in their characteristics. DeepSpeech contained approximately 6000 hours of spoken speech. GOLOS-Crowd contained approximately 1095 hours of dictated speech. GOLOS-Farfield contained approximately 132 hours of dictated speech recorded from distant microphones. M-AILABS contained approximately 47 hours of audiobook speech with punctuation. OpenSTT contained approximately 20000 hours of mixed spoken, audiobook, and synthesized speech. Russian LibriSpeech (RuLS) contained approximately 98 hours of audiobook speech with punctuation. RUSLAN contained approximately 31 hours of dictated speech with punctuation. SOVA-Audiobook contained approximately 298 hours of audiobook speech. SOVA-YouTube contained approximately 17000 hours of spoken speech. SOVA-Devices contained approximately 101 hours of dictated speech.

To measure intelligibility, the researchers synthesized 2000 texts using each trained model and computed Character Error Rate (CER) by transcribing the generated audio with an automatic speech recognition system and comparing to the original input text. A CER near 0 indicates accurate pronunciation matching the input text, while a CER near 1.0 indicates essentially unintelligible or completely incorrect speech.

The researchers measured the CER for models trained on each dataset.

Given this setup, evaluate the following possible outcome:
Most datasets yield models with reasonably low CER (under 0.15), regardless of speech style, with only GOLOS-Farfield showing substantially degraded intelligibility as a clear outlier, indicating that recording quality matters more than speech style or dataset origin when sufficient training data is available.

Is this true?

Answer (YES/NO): NO